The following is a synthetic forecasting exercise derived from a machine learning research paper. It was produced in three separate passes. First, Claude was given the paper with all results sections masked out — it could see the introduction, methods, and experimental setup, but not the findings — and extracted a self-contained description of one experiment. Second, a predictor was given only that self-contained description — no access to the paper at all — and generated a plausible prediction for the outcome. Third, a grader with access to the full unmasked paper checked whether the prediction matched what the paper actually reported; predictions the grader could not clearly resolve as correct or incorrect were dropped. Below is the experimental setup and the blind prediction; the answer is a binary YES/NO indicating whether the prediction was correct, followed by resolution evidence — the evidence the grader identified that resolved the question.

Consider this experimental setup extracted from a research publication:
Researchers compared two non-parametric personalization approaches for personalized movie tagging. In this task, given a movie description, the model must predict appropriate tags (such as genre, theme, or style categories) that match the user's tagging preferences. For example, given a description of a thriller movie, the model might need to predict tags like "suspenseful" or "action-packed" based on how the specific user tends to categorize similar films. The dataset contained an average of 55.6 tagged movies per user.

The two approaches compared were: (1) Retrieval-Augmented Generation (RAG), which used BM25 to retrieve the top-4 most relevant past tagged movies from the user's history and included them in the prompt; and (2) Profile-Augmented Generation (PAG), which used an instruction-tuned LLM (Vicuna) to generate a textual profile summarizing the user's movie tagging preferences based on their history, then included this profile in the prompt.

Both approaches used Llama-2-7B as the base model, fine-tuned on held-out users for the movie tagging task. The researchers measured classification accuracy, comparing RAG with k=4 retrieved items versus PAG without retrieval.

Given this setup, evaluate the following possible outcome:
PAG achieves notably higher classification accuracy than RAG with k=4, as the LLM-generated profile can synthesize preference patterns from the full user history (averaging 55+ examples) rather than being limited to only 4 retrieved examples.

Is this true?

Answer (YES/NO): NO